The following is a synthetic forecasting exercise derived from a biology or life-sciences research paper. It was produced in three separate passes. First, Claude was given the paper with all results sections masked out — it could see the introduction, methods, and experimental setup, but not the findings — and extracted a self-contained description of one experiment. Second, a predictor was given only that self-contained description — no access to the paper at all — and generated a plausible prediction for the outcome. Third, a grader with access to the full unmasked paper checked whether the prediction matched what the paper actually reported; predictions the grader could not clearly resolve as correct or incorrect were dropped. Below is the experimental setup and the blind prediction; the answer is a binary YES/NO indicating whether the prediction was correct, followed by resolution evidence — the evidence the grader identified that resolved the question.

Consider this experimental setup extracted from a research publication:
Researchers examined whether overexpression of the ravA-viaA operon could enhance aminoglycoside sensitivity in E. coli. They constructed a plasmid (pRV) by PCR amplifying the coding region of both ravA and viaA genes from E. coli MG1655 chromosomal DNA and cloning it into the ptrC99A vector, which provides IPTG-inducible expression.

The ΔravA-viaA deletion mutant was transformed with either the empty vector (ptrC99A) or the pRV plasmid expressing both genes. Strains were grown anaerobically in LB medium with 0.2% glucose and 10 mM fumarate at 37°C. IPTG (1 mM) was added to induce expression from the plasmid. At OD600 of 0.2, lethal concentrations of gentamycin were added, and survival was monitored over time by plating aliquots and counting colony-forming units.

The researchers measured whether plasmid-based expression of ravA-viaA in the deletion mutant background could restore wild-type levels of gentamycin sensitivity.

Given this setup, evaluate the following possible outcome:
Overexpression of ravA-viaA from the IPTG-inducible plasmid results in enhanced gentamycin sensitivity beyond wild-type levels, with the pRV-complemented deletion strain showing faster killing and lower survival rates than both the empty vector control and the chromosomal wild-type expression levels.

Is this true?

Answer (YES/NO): NO